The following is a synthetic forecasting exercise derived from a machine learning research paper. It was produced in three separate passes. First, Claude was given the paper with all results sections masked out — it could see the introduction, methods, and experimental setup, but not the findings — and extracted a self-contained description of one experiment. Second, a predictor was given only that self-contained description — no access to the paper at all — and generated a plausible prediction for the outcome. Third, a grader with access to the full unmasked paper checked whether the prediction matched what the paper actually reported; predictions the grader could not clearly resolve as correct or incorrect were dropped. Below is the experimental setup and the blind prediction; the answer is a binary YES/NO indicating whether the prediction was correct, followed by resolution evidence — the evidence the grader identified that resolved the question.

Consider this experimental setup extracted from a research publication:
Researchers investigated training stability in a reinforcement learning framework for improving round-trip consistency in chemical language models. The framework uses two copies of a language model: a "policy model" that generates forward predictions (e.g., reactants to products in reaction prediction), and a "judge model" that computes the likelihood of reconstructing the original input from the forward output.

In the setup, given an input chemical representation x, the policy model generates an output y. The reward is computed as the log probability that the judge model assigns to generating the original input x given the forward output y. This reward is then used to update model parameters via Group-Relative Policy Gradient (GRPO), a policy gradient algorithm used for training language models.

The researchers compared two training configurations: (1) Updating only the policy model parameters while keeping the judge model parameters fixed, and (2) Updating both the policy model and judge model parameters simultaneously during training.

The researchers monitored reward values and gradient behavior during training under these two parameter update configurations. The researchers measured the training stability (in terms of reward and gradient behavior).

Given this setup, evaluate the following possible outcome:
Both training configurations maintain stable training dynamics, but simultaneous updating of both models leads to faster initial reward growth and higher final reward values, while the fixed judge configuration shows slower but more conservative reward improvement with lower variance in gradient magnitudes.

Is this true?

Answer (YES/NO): NO